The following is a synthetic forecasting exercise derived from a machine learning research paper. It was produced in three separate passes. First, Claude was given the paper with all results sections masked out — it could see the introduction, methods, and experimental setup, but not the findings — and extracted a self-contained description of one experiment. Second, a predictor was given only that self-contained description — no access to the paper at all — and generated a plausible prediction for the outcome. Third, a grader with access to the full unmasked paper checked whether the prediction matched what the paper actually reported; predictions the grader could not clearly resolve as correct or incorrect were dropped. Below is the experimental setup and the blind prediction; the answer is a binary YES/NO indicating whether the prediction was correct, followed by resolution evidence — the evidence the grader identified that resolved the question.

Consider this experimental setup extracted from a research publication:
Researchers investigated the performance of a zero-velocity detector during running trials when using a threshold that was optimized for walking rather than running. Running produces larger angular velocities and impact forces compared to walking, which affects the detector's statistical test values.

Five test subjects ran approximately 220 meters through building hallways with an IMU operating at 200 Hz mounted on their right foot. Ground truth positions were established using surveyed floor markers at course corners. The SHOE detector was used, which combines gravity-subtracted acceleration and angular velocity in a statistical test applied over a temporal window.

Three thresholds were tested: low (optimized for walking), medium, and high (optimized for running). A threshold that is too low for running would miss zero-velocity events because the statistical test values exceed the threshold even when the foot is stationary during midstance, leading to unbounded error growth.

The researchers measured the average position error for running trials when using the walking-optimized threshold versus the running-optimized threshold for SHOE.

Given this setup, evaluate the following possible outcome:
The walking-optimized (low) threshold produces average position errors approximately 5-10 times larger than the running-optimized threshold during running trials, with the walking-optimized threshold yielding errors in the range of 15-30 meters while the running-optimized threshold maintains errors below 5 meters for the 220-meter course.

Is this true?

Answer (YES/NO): NO